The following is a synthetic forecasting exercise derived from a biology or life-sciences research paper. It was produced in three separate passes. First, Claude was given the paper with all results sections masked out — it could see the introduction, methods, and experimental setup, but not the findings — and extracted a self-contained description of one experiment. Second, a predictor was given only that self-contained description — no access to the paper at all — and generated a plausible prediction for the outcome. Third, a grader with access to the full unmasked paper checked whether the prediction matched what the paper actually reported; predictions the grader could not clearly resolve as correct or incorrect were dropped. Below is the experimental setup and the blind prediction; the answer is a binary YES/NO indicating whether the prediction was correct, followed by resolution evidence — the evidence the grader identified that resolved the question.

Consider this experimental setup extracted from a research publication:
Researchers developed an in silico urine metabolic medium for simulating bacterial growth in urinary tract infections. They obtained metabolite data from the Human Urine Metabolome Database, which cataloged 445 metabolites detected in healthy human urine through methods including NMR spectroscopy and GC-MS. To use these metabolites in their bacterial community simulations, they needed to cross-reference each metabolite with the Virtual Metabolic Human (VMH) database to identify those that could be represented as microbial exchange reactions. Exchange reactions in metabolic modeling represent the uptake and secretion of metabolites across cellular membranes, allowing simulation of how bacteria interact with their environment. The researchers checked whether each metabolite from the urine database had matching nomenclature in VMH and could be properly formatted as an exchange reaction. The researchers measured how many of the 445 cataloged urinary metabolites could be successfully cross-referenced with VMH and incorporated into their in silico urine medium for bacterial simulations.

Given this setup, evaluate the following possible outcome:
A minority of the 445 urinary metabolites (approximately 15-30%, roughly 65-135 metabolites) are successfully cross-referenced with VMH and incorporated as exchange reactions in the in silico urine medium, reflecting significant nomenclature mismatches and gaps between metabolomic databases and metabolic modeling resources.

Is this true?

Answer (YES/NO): NO